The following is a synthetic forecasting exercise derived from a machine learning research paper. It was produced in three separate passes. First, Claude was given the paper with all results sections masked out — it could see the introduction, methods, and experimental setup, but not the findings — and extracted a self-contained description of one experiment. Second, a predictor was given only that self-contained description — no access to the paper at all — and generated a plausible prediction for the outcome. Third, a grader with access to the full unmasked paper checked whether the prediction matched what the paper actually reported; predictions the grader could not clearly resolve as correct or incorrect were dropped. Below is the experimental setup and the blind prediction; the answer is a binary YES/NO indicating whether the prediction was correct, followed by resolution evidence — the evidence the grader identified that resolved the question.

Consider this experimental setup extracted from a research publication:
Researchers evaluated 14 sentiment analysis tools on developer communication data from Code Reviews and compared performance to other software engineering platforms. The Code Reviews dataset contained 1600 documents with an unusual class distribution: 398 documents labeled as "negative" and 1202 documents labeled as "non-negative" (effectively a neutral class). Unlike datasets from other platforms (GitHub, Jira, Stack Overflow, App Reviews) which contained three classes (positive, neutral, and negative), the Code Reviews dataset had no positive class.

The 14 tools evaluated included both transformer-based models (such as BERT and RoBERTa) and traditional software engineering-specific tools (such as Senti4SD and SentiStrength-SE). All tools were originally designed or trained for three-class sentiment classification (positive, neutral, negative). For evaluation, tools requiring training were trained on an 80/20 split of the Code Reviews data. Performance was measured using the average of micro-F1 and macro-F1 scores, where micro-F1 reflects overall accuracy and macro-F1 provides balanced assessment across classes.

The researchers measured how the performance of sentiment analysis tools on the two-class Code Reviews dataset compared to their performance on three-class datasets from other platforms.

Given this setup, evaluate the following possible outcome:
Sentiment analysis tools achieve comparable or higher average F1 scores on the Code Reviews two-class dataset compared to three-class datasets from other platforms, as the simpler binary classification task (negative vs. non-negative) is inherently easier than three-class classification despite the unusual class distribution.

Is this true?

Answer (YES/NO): YES